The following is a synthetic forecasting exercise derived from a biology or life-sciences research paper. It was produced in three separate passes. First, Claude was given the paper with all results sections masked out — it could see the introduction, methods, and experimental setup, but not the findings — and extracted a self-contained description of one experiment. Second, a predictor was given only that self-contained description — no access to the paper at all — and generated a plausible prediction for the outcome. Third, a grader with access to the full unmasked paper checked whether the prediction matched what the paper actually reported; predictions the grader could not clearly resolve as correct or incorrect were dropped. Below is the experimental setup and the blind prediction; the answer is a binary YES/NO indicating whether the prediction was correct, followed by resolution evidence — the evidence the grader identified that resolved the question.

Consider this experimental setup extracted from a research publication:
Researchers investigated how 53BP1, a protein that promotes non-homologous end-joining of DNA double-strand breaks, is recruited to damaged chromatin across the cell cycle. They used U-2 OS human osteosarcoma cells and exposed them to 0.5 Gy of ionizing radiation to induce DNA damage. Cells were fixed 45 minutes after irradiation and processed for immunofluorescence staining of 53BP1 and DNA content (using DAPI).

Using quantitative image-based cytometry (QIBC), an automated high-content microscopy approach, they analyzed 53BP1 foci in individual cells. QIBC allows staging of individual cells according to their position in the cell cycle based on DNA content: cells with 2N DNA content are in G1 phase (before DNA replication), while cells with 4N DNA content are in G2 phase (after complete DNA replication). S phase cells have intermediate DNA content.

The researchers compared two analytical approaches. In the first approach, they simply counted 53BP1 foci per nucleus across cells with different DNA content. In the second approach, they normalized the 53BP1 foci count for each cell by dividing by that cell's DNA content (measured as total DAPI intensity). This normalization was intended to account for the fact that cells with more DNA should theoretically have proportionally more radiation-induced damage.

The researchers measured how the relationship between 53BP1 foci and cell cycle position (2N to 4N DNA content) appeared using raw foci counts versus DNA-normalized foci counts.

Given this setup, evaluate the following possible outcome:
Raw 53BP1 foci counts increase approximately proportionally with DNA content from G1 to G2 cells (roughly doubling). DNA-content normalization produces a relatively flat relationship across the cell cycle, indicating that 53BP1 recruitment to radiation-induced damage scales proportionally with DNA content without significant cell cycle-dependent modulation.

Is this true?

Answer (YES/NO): NO